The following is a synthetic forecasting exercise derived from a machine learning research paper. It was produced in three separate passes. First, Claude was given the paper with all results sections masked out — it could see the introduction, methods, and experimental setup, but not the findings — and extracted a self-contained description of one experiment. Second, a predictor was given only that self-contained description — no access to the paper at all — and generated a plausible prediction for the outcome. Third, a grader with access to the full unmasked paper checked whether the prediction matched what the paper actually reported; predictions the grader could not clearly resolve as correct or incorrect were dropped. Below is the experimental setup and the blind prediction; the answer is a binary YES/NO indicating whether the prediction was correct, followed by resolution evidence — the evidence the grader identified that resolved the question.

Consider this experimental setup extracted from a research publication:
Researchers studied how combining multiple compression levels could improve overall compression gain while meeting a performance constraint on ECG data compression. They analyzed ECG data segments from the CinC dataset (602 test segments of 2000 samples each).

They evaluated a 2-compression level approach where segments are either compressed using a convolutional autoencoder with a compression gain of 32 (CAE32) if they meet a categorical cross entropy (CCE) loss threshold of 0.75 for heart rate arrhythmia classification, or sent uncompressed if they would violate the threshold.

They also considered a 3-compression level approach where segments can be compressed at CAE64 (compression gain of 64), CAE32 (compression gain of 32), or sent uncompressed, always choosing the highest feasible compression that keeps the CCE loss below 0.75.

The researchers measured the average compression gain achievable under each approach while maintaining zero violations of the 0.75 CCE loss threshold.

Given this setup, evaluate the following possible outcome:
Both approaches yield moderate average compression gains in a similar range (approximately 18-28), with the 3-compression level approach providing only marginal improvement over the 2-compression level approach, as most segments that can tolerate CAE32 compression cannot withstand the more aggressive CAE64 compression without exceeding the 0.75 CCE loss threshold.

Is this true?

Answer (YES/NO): NO